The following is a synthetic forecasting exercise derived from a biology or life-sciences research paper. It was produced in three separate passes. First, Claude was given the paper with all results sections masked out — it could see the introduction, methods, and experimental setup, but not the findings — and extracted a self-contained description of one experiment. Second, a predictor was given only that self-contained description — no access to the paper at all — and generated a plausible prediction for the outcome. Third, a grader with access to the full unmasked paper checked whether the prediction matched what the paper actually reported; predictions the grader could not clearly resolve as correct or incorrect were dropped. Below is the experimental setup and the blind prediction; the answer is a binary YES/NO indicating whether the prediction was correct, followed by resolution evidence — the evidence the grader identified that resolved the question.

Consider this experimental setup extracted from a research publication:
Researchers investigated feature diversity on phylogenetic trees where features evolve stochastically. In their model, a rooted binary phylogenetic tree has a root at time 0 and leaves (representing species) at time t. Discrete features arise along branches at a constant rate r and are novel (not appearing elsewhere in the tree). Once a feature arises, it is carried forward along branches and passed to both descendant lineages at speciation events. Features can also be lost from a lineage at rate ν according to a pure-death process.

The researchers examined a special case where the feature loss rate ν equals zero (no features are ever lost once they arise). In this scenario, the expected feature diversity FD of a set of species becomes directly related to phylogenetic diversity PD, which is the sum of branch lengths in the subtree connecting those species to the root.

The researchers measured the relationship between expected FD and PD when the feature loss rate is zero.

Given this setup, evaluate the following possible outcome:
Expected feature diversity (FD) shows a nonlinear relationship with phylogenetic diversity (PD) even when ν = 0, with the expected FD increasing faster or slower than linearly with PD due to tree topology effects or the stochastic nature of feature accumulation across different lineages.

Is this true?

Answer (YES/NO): NO